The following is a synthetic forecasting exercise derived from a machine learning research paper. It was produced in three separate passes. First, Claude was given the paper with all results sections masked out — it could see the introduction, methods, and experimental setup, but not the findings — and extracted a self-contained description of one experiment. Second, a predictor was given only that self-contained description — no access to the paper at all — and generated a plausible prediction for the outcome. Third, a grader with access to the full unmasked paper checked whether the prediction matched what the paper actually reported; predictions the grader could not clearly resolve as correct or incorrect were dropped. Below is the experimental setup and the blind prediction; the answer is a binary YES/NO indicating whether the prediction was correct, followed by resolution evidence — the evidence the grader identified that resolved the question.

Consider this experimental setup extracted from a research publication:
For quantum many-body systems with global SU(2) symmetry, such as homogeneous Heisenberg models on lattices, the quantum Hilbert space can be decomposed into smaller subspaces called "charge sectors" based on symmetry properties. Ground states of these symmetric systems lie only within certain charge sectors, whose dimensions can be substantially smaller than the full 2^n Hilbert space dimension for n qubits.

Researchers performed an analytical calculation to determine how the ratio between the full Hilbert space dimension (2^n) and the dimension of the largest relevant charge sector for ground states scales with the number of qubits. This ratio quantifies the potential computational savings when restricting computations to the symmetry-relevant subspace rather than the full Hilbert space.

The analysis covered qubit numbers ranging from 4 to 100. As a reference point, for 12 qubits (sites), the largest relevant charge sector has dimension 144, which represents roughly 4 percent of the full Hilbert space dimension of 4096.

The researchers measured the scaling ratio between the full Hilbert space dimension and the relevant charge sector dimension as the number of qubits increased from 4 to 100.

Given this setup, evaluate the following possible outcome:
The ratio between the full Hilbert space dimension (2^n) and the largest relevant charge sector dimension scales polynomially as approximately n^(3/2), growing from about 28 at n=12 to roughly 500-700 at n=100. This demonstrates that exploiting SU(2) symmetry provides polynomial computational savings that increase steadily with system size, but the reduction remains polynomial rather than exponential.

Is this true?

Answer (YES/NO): NO